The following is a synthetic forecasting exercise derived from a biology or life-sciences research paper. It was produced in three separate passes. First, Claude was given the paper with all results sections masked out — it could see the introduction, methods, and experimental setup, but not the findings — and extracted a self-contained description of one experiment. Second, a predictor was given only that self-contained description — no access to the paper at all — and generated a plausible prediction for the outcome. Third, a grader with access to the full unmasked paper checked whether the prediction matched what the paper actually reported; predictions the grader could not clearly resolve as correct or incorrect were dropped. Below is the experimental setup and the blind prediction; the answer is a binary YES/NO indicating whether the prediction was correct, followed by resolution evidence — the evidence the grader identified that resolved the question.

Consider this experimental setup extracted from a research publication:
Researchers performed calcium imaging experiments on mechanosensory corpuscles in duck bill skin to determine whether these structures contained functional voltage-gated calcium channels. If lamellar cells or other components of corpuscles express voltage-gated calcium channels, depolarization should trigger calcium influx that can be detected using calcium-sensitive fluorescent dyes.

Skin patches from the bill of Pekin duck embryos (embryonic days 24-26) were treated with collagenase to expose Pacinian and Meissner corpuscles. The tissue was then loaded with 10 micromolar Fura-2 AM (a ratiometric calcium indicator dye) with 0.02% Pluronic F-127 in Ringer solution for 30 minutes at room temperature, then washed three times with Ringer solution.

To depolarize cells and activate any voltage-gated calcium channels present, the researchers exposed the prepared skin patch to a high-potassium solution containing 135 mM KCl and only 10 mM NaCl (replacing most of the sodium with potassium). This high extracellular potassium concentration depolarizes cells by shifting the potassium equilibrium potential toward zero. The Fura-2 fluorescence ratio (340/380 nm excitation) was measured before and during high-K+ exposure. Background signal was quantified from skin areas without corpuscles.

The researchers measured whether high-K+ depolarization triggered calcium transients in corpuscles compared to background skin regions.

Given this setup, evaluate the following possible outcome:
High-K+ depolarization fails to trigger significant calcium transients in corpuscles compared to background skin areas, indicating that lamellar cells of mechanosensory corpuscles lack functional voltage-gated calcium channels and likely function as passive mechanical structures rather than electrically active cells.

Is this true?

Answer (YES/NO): NO